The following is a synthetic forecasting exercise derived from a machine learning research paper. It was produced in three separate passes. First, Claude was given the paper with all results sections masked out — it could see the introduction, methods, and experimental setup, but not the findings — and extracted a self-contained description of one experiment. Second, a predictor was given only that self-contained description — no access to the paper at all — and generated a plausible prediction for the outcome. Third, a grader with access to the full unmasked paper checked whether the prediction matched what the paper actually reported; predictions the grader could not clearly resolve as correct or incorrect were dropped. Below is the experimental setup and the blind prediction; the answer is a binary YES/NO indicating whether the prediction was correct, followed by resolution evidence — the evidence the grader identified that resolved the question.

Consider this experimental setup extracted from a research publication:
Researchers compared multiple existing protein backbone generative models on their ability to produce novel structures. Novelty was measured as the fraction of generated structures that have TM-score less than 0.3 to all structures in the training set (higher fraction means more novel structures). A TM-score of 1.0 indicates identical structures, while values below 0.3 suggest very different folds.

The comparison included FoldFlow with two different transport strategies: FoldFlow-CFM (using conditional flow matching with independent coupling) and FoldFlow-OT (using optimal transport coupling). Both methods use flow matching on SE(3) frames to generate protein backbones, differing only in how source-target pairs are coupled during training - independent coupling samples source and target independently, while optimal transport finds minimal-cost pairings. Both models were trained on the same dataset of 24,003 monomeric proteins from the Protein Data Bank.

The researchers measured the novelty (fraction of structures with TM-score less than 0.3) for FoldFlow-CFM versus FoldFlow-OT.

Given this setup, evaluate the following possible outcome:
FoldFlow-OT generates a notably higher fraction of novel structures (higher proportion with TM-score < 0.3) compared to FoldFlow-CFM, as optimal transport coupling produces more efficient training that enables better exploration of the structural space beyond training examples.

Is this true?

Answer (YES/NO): NO